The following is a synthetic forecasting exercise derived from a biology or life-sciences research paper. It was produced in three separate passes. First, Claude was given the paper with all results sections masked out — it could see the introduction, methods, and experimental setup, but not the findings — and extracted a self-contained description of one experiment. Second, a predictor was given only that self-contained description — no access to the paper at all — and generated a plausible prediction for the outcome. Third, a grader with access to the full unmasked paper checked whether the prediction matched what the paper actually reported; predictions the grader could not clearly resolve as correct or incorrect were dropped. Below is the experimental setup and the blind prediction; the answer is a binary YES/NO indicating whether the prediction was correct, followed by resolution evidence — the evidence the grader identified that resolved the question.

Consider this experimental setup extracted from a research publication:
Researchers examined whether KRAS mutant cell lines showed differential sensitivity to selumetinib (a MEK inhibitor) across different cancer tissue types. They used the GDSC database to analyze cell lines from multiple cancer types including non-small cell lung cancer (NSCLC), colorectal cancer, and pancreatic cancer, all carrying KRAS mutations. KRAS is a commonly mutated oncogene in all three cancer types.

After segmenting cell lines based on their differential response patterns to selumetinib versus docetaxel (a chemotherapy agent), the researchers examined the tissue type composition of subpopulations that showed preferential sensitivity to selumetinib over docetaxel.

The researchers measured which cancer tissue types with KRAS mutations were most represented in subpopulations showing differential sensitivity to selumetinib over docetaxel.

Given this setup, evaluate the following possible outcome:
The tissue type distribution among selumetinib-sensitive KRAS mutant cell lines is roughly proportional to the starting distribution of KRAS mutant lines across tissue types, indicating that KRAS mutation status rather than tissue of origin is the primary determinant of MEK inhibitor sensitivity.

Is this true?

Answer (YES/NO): NO